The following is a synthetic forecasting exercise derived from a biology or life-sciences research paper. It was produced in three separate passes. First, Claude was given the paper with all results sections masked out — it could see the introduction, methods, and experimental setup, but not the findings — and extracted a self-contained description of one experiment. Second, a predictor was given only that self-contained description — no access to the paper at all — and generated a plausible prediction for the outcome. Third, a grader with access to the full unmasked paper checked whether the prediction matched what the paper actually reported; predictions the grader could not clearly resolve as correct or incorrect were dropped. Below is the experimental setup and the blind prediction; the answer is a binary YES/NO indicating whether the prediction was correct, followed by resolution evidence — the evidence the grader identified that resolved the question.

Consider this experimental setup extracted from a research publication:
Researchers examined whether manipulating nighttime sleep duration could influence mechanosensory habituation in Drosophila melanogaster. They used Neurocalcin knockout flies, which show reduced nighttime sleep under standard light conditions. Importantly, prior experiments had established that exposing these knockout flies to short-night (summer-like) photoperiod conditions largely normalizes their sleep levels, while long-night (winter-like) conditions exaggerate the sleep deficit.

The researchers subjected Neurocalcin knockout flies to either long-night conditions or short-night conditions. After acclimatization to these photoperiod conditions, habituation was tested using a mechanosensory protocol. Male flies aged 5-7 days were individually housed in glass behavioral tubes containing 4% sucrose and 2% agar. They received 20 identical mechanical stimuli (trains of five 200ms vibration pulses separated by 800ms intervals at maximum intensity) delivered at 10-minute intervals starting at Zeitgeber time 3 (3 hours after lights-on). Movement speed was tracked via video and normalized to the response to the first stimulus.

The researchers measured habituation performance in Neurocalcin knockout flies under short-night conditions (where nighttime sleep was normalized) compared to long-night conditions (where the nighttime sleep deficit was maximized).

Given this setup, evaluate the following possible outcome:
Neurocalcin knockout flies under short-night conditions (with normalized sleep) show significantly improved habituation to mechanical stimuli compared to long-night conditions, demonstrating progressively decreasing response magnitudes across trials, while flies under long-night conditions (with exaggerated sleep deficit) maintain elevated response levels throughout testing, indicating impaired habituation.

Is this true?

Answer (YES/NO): YES